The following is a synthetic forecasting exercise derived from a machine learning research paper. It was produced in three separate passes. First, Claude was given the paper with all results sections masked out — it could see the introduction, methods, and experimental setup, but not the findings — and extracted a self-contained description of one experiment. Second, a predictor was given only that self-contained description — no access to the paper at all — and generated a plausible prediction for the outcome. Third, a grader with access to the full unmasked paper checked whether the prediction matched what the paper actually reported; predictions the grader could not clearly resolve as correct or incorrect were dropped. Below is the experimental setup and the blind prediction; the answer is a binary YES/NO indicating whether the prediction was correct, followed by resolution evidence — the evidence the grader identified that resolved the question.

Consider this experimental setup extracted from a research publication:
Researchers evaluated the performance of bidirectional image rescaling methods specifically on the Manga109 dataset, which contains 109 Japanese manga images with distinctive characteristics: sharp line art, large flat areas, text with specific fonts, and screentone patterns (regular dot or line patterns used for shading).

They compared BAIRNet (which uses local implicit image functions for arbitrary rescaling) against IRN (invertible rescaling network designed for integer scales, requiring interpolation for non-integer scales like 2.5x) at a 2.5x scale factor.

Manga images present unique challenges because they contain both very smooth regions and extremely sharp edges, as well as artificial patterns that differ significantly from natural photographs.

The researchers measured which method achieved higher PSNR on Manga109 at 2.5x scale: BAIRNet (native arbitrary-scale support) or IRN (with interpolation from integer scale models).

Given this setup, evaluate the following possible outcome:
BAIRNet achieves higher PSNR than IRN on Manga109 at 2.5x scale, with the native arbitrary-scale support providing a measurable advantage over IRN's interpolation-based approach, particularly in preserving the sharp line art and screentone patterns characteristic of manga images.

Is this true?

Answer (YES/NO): YES